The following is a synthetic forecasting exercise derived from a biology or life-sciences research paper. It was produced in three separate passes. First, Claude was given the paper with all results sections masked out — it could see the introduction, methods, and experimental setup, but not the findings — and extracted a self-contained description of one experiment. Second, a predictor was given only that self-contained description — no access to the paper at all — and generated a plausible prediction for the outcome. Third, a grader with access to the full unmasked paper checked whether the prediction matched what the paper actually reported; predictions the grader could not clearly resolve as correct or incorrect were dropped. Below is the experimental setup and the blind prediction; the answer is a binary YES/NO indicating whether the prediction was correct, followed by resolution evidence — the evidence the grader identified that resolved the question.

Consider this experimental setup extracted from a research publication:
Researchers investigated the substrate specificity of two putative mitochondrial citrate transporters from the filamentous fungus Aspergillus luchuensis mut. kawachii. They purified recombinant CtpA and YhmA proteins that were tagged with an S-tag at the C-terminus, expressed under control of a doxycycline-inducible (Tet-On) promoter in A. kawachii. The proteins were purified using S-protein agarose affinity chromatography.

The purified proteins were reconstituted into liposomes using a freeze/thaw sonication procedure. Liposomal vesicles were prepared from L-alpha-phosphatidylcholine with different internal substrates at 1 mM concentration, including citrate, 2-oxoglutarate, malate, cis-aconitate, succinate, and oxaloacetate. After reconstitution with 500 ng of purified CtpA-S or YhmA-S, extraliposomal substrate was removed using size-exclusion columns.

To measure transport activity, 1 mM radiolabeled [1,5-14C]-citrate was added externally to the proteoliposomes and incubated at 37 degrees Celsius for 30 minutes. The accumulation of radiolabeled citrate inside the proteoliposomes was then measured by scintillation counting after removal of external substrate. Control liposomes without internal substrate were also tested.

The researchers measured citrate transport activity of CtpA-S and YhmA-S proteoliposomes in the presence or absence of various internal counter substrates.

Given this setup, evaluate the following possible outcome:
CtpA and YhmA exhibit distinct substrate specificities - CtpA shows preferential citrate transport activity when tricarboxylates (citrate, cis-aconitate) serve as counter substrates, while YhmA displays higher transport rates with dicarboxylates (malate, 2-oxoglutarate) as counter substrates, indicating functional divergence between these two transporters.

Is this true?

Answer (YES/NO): NO